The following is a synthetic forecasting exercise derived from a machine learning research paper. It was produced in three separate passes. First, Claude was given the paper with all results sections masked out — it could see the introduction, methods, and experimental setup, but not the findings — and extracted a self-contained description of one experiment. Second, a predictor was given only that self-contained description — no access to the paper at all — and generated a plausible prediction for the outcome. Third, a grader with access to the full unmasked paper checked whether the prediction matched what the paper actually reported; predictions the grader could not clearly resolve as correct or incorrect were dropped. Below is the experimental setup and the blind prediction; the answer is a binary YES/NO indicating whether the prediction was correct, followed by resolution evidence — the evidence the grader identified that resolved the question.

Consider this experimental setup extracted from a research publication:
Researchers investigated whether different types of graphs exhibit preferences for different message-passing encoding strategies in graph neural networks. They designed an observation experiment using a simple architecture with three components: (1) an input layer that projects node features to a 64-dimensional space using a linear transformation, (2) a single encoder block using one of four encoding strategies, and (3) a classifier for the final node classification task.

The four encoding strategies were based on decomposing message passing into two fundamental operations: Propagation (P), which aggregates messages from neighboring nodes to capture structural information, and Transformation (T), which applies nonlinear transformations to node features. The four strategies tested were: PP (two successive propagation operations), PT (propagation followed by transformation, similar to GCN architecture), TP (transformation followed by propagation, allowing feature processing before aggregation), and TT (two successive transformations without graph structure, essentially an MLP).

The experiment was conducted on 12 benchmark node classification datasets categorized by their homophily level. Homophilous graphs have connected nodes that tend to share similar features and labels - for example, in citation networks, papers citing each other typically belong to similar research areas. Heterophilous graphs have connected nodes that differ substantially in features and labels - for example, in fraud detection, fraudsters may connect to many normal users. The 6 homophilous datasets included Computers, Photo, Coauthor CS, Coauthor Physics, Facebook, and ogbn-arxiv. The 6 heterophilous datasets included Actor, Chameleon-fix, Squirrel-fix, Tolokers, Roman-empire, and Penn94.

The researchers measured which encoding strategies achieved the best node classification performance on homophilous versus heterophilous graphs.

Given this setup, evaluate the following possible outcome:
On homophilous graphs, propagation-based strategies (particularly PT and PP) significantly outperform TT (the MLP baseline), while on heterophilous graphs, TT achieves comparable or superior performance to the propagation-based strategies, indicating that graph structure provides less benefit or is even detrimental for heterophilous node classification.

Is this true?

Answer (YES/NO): NO